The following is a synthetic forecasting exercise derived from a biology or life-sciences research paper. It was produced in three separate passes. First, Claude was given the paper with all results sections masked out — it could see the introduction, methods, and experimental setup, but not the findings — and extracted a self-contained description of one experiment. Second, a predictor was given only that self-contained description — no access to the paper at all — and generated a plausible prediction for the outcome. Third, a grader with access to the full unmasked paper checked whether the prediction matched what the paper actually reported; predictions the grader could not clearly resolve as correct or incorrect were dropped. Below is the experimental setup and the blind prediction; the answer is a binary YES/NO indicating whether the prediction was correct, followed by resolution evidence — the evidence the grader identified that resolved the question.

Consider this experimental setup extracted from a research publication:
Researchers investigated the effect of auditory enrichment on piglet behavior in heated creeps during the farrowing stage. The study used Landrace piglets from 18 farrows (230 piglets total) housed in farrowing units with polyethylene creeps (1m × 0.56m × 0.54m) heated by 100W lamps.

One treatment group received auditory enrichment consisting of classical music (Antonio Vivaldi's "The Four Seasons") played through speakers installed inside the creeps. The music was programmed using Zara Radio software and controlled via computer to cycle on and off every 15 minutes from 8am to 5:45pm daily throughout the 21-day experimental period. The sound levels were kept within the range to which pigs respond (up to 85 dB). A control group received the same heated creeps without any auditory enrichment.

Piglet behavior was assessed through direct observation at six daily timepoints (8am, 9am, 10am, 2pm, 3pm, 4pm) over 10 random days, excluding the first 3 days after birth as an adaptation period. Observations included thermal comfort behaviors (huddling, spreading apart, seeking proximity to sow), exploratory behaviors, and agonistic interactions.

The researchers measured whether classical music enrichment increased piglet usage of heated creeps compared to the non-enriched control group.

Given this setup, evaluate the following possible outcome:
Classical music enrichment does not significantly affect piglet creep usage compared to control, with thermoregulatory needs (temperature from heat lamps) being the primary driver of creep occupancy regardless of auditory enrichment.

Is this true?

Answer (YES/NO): YES